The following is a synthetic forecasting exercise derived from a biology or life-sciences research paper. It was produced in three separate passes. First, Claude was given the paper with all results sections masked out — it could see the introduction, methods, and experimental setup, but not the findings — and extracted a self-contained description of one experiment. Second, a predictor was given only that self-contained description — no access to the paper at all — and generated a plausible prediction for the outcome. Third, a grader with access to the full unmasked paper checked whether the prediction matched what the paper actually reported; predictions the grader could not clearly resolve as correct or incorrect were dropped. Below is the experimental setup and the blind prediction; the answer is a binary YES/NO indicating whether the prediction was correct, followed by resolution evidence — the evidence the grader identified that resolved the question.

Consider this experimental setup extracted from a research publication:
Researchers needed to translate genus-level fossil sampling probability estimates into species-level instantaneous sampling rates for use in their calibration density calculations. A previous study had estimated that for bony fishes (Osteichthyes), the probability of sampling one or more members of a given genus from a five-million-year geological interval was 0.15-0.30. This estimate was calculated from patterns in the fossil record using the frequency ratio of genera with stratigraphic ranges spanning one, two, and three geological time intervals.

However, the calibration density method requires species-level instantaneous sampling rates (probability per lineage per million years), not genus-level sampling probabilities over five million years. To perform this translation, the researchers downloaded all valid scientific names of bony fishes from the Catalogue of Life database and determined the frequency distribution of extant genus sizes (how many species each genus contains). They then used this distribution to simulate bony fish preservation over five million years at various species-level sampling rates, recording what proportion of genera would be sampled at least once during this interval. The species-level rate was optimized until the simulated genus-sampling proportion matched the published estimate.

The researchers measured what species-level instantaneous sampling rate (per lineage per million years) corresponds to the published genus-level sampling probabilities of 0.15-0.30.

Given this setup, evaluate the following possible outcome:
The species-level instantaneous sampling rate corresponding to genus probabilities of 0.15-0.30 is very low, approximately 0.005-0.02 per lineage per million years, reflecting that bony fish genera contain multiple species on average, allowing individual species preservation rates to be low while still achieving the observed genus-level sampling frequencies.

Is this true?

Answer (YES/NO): YES